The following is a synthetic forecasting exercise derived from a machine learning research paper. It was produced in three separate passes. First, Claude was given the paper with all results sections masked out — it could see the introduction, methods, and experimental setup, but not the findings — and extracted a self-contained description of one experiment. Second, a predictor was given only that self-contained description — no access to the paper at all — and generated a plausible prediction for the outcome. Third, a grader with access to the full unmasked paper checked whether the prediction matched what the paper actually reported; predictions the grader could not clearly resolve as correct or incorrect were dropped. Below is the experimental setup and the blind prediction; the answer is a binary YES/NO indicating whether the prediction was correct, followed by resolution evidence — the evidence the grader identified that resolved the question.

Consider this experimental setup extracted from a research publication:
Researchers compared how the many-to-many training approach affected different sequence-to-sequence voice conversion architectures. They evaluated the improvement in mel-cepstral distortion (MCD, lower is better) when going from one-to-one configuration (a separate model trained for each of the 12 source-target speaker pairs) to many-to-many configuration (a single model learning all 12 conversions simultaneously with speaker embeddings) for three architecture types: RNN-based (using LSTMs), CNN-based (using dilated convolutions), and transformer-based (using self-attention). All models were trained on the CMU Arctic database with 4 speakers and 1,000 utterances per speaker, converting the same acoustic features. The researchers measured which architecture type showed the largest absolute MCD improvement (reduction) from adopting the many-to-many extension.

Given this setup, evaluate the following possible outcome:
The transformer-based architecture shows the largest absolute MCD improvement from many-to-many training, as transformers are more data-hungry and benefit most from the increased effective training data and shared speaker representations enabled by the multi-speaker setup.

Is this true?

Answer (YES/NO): NO